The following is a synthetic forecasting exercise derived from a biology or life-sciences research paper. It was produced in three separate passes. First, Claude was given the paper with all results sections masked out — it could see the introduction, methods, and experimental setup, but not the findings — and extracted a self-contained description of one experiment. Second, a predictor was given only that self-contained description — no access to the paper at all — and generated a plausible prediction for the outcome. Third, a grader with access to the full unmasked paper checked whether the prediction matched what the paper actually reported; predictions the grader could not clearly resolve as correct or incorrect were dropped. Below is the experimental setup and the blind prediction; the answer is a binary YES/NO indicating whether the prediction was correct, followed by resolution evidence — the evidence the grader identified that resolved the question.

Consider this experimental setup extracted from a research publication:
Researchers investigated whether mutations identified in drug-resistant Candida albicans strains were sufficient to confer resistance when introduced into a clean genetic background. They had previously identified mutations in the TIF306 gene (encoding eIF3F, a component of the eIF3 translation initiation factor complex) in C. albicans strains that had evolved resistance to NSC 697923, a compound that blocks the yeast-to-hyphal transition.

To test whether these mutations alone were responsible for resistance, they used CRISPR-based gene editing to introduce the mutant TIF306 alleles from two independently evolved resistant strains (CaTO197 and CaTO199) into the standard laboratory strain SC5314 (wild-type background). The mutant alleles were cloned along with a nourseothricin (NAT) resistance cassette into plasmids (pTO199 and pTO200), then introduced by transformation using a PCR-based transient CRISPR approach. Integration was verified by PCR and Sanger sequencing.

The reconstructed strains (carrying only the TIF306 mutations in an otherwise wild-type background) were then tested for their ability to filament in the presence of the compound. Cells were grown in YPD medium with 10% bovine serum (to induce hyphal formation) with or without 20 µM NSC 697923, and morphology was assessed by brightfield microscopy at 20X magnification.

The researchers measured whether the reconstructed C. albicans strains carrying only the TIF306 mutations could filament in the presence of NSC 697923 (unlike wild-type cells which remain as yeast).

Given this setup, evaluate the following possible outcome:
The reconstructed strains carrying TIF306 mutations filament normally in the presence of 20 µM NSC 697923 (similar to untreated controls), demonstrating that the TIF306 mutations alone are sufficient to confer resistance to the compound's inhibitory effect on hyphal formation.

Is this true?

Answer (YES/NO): YES